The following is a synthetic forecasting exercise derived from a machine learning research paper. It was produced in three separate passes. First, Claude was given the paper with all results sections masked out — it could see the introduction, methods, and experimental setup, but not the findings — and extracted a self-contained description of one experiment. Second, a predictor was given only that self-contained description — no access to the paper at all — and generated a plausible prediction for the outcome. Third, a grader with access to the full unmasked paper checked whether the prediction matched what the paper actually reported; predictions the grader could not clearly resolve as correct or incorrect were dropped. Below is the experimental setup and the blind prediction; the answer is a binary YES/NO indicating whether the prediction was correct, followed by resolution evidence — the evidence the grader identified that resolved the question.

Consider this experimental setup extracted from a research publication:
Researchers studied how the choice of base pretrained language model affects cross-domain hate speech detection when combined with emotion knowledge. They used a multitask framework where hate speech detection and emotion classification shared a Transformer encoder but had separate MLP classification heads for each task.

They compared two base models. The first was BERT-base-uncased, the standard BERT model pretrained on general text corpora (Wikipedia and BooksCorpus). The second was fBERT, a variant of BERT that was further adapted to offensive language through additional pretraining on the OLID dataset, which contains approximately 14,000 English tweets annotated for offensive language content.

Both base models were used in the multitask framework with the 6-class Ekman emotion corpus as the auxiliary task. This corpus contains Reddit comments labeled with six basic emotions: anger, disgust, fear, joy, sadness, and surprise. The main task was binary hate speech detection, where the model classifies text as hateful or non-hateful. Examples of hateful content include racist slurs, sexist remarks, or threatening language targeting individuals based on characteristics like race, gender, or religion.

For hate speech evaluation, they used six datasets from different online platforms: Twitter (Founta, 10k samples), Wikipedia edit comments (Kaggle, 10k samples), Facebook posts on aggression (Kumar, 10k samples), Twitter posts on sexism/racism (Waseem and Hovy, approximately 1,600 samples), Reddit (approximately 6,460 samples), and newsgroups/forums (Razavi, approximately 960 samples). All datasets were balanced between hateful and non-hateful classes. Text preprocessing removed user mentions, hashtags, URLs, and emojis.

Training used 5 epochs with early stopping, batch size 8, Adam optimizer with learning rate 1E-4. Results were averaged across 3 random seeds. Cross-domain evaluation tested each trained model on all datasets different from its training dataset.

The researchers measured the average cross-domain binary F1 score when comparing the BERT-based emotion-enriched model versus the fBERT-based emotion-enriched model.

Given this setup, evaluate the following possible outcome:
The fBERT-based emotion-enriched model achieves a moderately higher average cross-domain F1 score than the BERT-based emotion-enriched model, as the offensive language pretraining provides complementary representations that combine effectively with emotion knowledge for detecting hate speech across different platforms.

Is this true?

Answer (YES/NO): YES